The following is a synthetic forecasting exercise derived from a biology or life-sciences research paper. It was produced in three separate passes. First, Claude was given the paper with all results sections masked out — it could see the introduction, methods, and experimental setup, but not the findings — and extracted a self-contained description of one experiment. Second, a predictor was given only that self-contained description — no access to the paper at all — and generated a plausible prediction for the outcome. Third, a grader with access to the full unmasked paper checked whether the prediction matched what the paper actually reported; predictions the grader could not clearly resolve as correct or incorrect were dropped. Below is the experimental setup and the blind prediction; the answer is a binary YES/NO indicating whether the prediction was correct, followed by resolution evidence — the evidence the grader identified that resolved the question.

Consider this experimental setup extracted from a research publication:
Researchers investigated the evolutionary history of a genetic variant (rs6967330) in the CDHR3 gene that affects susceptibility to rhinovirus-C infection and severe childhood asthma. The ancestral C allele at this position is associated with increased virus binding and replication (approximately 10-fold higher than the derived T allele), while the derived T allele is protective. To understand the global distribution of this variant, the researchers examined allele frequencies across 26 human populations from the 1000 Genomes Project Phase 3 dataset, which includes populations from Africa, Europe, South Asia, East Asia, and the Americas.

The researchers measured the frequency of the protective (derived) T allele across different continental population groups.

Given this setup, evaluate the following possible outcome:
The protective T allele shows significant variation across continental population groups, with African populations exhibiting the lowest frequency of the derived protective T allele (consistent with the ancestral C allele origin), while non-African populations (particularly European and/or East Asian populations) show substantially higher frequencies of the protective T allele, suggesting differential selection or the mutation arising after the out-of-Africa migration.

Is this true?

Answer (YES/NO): YES